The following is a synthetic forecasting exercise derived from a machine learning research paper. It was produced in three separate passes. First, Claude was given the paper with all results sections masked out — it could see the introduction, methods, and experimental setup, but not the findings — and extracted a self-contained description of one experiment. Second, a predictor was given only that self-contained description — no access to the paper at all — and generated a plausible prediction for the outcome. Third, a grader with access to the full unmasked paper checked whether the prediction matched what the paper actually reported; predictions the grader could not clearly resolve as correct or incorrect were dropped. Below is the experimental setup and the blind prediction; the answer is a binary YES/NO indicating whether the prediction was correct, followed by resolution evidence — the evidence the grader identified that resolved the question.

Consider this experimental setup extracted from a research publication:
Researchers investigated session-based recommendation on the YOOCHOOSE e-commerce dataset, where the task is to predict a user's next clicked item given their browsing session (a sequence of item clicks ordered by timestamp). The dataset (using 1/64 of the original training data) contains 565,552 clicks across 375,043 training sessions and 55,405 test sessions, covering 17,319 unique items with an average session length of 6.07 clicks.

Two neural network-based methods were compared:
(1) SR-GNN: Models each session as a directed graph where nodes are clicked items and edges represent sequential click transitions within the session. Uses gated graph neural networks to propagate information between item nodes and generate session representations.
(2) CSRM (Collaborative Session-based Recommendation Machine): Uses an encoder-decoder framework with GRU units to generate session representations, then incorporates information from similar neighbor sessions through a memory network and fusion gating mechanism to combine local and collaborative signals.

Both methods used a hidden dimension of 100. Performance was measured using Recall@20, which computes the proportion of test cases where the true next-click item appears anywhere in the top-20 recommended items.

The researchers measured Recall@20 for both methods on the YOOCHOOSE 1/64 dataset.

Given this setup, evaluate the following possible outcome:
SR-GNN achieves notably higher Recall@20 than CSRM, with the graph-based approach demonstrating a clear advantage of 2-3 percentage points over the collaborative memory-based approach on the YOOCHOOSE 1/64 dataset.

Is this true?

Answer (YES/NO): NO